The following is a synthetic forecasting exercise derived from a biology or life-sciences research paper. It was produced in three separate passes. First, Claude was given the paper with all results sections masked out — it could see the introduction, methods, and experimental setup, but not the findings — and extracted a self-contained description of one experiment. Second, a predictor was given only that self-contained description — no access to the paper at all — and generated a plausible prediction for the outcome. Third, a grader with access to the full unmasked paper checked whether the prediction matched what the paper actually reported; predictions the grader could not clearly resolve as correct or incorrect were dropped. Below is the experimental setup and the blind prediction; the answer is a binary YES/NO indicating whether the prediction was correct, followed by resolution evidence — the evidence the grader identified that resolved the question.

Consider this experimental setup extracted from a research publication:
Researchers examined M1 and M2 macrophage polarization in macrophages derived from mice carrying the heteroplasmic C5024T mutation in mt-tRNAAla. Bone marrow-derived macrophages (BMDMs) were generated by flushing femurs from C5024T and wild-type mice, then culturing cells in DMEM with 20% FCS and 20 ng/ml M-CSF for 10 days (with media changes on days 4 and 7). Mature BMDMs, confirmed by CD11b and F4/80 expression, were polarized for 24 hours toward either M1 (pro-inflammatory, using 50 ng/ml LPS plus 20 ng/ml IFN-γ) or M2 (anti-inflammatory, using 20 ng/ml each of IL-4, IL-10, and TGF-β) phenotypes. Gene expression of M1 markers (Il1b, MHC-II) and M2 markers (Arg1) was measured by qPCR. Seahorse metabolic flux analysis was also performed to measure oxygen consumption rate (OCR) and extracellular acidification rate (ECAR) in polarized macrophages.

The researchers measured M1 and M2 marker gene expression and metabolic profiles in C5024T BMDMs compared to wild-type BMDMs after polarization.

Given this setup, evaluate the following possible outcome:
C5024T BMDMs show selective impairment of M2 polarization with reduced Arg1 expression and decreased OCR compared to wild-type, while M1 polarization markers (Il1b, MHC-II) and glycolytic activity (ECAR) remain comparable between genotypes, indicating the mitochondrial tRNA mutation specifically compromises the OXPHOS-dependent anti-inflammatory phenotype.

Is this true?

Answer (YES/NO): NO